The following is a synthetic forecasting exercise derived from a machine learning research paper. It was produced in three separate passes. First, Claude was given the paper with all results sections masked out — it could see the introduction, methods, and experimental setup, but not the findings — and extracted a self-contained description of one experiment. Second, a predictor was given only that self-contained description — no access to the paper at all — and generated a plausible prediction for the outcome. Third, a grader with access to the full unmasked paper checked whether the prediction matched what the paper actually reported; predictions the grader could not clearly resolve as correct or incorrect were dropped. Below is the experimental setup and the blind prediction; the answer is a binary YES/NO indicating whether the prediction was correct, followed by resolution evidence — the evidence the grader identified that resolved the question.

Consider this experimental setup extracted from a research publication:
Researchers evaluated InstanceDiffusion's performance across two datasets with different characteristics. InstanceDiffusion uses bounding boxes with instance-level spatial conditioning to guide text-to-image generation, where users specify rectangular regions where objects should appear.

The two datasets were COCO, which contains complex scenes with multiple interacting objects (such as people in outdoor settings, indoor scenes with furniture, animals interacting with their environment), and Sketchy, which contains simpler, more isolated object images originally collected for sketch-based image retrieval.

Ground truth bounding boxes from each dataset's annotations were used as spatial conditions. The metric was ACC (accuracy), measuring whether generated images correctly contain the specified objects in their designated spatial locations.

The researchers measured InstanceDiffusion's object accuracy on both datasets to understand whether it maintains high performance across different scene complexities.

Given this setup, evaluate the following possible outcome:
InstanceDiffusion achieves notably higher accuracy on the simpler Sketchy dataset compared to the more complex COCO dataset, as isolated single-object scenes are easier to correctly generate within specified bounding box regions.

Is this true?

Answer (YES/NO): YES